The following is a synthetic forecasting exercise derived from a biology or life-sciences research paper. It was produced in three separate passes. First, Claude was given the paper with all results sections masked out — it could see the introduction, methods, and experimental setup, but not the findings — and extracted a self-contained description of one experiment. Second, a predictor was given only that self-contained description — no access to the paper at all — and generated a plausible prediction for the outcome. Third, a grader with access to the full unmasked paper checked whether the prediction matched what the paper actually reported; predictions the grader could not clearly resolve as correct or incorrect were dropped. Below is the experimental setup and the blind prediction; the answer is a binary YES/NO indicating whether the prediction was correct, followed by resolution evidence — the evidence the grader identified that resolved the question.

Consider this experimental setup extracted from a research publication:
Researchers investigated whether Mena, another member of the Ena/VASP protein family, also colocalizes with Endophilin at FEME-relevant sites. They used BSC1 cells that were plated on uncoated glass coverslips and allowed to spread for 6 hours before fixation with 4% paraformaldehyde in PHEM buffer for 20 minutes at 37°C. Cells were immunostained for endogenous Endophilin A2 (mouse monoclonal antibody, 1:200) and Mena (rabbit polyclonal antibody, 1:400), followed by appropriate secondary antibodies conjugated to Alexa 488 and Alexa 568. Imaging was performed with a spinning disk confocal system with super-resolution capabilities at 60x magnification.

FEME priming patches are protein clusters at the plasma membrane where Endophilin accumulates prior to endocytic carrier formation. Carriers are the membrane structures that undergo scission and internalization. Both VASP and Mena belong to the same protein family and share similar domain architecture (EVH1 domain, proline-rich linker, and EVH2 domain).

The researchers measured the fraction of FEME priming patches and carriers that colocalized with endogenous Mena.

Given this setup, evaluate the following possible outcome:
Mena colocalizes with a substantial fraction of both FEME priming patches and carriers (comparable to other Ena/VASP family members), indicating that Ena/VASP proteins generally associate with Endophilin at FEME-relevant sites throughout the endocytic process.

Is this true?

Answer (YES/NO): NO